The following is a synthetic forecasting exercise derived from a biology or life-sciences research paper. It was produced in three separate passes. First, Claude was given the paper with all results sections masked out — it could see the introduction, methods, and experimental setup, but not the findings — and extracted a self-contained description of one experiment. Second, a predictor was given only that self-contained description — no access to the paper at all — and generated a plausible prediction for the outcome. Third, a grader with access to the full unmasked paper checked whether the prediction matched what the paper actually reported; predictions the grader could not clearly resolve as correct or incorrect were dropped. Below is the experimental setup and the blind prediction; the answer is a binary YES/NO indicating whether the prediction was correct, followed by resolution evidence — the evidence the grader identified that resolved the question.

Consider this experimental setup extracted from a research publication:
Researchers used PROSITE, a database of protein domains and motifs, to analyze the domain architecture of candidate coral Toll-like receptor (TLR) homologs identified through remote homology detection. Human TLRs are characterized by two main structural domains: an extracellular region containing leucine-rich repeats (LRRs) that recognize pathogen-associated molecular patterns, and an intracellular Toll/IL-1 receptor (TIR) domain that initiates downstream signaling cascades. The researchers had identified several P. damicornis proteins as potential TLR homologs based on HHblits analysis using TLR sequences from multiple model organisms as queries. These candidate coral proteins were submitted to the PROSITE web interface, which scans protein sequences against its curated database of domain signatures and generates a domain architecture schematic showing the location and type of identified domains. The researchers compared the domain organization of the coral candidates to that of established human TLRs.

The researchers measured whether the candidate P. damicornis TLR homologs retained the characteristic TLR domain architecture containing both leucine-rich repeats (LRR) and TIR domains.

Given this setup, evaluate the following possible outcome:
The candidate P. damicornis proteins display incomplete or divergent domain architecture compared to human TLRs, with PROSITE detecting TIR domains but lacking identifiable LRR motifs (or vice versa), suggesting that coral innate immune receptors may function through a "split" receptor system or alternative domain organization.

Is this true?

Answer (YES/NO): YES